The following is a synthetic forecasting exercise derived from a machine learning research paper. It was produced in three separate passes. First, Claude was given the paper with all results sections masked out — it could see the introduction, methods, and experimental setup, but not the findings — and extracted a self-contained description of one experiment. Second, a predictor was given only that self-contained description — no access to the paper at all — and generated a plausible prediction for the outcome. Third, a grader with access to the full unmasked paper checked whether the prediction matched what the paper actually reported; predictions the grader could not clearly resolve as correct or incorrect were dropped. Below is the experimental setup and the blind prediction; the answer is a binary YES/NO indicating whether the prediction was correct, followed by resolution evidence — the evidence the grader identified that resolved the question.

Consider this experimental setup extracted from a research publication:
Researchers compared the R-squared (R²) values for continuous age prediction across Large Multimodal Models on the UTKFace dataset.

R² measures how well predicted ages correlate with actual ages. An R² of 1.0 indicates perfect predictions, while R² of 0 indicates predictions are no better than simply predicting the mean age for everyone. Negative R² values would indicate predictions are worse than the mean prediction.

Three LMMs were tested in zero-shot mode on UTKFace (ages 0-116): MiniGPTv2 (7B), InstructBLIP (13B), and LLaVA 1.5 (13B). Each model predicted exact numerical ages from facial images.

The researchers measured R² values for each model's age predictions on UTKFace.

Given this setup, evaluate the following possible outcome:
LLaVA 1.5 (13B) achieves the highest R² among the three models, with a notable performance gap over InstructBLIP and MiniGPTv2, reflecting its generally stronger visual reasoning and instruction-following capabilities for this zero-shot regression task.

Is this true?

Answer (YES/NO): YES